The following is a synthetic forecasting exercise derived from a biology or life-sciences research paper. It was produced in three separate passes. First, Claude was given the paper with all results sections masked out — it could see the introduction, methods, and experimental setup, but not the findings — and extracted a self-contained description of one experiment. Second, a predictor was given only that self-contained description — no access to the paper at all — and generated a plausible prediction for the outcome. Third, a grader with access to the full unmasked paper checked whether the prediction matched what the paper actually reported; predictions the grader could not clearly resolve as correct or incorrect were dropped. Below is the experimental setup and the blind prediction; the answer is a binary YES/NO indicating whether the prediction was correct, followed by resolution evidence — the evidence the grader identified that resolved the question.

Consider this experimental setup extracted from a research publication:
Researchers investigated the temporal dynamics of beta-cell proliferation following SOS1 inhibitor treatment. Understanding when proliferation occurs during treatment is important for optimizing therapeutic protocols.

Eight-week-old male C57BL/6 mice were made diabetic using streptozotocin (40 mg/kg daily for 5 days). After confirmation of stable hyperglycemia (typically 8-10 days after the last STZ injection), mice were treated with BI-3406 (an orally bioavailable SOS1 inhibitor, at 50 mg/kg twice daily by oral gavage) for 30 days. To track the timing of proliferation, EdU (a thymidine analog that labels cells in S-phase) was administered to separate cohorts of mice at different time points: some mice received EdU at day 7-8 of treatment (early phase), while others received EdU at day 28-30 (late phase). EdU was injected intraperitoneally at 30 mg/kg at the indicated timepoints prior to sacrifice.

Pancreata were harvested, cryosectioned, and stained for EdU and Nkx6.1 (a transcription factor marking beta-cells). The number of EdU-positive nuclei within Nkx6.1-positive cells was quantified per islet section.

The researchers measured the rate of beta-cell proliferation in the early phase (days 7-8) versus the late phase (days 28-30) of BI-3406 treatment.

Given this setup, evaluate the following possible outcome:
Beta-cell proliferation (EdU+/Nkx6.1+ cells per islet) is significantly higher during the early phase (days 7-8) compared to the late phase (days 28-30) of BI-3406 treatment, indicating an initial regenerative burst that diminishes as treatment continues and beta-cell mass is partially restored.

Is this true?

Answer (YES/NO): YES